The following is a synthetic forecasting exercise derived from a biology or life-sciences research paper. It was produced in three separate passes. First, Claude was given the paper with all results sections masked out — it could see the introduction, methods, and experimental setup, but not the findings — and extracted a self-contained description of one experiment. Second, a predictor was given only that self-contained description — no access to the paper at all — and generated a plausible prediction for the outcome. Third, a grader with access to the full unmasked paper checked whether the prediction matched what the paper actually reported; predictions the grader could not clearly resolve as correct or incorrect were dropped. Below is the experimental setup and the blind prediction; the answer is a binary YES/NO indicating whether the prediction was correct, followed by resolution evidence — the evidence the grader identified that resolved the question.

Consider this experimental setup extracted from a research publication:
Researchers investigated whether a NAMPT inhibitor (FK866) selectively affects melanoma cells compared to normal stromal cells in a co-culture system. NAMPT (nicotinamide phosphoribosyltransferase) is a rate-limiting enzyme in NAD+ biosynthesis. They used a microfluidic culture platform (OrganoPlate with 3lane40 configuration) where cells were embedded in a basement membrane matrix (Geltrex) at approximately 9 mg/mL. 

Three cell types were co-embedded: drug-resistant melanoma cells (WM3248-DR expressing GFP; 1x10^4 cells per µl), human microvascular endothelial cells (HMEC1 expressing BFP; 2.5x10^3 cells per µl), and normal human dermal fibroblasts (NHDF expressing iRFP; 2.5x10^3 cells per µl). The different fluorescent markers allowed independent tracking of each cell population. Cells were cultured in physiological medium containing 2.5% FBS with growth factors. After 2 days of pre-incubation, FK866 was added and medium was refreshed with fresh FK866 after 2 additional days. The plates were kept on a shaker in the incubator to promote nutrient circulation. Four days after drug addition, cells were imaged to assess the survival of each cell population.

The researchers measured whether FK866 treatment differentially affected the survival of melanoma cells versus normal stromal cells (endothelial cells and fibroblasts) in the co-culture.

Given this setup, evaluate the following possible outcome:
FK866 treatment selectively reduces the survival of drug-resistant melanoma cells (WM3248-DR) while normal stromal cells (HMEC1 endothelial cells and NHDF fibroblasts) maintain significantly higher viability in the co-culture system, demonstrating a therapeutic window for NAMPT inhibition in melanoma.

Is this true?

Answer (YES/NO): YES